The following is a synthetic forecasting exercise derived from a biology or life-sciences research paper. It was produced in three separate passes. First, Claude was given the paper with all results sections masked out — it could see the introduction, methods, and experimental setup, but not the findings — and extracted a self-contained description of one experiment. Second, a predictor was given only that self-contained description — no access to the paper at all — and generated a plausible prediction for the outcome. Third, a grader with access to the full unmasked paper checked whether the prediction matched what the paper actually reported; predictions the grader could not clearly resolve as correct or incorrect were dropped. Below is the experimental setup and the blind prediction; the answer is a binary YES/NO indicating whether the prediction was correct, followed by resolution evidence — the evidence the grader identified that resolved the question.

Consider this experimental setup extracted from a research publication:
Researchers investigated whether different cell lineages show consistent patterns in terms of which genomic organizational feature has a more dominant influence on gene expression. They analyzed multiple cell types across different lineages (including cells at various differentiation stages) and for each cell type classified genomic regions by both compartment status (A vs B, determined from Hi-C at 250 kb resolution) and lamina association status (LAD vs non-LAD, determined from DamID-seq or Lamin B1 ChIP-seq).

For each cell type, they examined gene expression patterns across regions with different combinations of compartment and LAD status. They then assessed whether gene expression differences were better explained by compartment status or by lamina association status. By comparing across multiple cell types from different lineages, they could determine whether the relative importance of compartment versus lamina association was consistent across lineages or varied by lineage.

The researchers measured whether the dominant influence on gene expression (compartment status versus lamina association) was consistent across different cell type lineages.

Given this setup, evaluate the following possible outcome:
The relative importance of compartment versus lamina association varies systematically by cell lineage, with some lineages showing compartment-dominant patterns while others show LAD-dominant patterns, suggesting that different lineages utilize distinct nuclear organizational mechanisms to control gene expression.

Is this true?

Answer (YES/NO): YES